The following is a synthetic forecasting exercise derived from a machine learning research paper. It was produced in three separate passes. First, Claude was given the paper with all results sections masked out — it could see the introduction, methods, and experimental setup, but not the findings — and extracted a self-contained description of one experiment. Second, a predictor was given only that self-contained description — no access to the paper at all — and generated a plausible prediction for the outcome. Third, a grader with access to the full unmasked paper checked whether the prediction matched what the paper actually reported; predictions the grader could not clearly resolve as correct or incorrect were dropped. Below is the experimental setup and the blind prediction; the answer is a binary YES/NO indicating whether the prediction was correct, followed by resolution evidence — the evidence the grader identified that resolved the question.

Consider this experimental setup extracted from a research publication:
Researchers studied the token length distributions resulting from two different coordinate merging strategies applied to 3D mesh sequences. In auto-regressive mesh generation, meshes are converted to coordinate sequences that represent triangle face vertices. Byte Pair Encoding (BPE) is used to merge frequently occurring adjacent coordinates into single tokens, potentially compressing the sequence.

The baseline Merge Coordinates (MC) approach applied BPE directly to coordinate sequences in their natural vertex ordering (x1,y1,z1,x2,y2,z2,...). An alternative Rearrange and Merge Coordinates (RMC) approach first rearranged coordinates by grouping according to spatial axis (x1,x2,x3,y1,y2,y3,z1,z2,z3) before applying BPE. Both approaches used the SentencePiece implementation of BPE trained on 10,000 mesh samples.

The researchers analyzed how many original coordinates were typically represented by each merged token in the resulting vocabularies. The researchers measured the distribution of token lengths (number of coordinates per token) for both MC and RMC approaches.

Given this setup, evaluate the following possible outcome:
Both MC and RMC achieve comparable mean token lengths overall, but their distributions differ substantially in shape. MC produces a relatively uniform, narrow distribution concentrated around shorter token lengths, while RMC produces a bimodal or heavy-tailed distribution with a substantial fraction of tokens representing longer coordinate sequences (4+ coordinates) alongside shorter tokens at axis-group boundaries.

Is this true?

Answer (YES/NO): NO